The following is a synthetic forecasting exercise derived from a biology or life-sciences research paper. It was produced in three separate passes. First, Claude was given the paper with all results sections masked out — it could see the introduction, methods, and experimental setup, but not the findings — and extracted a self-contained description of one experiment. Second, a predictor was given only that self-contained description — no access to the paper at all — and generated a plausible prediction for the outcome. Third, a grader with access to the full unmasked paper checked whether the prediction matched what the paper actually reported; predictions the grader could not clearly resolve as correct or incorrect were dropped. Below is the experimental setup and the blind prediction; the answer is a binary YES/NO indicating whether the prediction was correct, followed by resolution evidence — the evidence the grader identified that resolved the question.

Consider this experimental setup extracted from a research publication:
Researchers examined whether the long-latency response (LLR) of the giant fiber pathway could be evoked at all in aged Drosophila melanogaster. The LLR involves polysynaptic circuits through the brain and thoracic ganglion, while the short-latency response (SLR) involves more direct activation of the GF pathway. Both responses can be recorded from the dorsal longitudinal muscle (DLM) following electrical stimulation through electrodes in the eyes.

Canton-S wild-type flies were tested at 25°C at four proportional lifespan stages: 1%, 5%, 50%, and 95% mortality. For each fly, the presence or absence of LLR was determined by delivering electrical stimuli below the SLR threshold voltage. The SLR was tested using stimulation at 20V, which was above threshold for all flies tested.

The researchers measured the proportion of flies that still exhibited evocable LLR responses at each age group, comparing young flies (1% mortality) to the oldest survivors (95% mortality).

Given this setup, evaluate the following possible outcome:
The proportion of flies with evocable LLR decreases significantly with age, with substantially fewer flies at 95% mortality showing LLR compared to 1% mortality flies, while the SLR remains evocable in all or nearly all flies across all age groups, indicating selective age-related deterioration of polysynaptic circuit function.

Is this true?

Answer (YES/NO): YES